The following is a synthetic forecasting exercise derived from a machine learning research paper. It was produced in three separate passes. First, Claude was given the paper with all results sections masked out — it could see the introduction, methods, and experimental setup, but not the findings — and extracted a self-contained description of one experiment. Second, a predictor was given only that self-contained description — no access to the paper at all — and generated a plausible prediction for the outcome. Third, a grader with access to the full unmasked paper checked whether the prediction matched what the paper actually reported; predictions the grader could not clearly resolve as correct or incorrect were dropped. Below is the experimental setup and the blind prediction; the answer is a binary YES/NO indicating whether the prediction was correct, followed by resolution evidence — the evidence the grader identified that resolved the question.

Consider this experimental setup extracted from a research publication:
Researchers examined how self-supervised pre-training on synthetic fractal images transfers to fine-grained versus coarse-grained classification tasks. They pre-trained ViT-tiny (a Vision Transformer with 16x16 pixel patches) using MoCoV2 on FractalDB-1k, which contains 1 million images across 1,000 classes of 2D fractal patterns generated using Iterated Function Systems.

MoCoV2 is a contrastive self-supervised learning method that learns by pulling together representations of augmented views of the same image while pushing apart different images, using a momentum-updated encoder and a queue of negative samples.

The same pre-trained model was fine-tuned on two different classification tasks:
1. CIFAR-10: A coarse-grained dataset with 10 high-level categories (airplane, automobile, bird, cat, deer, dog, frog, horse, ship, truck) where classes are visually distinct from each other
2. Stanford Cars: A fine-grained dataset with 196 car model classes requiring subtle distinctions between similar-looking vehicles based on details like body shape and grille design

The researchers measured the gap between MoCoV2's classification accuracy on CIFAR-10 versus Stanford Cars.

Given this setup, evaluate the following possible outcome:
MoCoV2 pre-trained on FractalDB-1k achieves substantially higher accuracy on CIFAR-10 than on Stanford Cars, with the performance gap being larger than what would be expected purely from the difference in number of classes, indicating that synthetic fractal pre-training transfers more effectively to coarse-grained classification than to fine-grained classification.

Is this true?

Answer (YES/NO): YES